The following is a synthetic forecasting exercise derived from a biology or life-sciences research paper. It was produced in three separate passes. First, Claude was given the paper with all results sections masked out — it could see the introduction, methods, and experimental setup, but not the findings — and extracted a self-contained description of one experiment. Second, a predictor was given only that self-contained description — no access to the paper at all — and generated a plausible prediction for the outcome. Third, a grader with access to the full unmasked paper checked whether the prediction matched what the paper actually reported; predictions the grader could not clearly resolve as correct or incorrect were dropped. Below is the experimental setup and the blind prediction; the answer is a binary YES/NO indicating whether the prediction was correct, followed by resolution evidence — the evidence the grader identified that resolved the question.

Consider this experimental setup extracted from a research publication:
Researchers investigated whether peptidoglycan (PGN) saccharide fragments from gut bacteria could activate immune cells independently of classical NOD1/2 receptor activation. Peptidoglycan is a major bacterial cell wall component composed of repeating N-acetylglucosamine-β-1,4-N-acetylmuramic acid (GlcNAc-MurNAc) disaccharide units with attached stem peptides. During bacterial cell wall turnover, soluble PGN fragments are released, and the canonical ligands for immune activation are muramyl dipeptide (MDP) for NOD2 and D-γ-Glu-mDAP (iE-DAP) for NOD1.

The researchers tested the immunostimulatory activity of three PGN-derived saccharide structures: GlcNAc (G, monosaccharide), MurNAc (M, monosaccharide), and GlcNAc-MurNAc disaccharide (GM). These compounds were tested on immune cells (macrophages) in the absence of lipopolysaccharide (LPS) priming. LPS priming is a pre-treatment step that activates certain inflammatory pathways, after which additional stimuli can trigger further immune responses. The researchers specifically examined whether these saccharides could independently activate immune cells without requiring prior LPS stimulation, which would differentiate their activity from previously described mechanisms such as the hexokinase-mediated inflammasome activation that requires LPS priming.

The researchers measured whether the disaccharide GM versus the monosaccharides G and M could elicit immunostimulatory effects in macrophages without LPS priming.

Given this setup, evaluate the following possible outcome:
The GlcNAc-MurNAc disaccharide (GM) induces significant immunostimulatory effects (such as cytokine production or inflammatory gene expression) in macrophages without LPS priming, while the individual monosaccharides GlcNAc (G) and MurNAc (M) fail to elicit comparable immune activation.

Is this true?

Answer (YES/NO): YES